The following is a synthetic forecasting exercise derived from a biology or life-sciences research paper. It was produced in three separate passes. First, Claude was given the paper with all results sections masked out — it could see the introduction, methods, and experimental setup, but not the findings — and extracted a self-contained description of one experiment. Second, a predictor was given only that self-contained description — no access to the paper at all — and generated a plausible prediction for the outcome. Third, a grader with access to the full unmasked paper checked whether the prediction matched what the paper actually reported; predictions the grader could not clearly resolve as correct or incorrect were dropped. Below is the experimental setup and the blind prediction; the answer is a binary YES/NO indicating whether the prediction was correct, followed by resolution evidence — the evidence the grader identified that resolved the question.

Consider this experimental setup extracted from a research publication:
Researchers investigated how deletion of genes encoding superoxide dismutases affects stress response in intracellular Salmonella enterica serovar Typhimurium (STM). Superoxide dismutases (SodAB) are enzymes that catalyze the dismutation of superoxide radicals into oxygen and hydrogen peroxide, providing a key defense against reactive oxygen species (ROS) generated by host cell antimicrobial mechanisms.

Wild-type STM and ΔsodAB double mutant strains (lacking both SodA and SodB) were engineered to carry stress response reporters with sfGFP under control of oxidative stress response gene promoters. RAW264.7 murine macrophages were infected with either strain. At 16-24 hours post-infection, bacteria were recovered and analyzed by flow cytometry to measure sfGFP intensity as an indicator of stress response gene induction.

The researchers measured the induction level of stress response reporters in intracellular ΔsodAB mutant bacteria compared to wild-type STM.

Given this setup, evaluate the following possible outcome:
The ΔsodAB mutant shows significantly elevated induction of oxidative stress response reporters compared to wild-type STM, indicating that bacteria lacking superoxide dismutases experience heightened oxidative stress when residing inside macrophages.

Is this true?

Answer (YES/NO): YES